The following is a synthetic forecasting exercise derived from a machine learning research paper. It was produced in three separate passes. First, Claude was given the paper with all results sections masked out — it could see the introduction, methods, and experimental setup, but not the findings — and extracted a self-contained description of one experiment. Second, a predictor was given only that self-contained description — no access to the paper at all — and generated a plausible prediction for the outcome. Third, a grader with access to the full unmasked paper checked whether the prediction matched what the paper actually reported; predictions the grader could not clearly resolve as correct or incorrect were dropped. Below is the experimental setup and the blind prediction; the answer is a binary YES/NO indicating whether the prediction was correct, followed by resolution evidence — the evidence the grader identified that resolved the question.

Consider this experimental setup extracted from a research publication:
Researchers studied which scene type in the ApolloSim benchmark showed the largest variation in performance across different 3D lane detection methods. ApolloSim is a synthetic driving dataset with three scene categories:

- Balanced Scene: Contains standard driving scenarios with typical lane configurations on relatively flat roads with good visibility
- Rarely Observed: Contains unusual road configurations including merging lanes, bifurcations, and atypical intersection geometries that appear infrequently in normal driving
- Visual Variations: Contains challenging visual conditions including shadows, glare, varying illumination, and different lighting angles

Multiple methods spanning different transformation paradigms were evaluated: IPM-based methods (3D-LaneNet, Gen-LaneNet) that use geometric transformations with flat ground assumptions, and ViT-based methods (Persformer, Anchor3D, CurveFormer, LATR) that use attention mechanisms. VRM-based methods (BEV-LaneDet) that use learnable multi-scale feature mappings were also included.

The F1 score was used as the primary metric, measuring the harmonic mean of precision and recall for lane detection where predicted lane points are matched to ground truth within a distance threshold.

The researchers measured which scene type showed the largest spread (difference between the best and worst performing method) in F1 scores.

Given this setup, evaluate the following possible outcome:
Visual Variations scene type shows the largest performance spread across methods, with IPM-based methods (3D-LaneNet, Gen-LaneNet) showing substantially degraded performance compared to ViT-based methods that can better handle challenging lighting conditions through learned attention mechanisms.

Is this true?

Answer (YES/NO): NO